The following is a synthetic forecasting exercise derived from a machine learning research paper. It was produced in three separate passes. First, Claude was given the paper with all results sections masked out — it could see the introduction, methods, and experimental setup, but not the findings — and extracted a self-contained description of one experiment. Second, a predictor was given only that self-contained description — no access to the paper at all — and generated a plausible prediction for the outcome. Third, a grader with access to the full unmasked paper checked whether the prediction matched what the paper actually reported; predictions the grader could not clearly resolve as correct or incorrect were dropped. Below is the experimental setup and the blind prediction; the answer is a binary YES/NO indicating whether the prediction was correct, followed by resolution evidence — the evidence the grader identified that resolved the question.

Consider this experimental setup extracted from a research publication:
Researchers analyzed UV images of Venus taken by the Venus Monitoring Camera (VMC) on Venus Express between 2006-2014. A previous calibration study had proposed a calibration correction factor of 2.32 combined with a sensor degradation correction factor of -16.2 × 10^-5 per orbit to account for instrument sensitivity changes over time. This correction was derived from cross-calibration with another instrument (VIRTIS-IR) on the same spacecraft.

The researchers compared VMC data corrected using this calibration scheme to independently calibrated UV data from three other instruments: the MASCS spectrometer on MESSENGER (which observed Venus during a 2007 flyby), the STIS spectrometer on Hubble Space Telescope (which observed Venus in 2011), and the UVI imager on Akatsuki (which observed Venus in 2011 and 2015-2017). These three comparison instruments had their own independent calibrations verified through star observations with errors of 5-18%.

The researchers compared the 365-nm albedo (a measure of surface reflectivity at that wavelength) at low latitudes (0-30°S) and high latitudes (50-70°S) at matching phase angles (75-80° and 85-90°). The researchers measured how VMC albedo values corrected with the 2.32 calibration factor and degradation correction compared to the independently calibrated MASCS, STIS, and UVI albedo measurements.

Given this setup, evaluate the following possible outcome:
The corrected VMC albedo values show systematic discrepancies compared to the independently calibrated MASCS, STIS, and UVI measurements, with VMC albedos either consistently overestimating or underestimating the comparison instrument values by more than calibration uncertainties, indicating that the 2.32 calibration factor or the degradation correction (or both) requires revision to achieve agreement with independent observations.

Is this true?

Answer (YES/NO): YES